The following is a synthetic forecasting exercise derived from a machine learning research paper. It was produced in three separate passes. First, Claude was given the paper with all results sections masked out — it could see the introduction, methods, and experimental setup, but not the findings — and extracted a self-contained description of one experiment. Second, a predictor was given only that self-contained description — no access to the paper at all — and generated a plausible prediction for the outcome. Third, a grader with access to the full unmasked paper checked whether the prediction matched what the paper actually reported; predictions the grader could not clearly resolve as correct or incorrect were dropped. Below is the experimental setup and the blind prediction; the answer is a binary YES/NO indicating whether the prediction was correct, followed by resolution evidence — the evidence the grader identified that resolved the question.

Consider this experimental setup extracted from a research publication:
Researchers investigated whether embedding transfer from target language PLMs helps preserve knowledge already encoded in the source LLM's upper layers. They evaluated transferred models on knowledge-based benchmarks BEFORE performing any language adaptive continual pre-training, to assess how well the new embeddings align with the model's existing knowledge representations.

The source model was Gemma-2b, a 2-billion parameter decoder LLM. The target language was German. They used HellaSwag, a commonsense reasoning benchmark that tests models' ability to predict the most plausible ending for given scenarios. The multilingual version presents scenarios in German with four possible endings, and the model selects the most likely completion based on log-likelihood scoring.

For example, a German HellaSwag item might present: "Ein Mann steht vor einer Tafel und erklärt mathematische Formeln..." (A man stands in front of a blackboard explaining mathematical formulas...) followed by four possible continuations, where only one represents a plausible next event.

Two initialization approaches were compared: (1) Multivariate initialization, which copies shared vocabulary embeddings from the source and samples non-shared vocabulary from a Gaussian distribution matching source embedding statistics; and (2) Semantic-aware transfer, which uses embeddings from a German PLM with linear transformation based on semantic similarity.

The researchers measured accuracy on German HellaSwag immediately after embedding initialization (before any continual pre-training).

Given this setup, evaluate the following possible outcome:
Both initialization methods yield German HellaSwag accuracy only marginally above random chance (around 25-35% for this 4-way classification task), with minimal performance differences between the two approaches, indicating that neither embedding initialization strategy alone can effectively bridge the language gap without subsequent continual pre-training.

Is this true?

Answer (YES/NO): NO